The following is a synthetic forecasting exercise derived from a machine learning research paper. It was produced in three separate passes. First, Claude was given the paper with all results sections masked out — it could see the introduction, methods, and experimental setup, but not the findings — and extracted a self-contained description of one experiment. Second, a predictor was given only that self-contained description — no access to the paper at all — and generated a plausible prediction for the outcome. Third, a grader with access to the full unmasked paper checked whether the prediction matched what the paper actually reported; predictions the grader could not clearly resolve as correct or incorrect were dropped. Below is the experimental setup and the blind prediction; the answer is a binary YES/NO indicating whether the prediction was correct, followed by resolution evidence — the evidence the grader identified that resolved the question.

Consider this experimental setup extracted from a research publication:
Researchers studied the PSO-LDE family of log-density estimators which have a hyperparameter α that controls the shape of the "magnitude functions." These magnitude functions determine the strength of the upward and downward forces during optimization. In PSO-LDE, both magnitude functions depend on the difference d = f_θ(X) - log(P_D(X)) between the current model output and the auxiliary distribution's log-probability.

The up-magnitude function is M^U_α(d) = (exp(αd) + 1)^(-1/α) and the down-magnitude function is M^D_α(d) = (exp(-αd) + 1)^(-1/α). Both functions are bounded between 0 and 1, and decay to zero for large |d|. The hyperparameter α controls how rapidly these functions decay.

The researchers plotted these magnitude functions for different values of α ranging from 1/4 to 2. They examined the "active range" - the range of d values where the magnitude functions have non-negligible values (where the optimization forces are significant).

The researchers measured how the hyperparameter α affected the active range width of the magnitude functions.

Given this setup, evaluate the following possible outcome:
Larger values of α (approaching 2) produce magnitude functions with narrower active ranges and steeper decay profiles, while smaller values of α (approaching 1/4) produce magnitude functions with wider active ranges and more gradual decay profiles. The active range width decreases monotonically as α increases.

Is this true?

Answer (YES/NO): NO